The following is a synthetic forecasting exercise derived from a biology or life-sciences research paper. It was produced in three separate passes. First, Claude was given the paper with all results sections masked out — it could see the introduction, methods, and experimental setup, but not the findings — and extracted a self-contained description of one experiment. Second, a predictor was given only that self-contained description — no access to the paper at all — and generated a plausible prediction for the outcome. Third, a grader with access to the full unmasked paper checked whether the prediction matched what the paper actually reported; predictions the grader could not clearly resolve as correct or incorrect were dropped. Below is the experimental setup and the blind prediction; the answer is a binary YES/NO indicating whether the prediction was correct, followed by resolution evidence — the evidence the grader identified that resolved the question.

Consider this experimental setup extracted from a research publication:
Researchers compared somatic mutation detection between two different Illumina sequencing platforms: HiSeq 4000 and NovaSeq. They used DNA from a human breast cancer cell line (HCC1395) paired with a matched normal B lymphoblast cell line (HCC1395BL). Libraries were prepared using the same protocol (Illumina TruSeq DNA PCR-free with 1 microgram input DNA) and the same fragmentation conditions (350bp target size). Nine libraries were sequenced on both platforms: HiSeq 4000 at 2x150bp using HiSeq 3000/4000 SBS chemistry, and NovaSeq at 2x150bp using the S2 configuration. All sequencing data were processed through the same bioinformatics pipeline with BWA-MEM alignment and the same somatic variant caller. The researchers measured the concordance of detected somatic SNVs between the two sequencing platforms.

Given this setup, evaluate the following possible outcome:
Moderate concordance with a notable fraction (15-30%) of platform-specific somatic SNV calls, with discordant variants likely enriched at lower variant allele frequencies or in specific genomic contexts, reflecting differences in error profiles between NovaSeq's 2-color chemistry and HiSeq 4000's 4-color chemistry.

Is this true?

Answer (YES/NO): NO